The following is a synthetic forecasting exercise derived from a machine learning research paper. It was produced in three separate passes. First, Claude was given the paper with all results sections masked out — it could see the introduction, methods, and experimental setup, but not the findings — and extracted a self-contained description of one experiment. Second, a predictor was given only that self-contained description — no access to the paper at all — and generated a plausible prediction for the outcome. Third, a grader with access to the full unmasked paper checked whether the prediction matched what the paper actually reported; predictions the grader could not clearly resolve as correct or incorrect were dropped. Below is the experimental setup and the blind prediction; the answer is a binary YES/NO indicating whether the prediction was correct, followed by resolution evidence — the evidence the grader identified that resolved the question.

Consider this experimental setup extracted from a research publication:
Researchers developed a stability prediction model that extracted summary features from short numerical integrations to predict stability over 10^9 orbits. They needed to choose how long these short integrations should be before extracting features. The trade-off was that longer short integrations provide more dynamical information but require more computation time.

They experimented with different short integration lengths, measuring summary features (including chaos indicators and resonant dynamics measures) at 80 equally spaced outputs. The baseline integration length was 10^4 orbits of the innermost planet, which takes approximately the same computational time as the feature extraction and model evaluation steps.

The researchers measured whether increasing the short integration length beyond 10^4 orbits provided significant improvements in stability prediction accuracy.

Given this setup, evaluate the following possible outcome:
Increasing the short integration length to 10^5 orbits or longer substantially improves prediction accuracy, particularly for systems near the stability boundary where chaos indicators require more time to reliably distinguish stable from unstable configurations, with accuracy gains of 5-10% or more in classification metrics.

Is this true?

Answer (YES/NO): NO